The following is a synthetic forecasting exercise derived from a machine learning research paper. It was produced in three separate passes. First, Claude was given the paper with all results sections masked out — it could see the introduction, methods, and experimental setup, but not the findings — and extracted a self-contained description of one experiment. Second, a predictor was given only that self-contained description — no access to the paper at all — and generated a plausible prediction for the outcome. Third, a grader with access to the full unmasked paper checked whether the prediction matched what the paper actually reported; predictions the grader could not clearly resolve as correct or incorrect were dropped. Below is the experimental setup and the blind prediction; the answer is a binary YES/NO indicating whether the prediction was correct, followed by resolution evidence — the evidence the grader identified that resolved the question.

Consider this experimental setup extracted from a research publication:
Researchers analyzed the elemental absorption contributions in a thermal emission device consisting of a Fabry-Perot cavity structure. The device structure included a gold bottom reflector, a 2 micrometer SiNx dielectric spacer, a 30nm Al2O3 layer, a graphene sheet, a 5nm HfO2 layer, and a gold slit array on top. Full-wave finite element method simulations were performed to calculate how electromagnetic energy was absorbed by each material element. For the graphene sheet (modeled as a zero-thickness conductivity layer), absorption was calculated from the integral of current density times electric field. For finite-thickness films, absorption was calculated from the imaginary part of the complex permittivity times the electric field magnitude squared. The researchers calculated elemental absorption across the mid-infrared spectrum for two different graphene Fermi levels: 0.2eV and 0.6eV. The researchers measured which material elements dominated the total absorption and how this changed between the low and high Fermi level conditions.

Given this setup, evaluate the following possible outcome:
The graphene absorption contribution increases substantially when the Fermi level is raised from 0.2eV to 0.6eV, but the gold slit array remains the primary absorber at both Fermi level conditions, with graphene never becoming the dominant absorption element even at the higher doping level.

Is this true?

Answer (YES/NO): NO